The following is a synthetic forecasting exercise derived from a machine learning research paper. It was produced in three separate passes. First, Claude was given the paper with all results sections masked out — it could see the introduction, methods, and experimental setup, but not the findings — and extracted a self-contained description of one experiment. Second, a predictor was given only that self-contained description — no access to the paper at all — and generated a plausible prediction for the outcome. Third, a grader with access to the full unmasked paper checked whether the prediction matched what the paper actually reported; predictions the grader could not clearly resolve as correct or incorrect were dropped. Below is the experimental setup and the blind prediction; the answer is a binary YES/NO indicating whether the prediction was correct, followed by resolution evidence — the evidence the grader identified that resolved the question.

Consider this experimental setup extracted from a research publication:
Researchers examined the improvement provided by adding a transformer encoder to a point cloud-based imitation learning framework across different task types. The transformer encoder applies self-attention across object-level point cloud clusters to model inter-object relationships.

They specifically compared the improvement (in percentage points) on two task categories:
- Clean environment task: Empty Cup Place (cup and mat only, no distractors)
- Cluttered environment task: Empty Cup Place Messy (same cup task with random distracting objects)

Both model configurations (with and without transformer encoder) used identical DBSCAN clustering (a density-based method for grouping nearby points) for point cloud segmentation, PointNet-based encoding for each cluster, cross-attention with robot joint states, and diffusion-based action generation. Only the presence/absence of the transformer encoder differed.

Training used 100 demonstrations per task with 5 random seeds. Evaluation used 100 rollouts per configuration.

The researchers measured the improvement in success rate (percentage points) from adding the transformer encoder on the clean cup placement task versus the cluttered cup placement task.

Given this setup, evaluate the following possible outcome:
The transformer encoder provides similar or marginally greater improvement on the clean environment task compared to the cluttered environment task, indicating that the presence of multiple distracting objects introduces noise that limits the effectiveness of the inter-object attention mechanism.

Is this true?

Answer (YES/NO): YES